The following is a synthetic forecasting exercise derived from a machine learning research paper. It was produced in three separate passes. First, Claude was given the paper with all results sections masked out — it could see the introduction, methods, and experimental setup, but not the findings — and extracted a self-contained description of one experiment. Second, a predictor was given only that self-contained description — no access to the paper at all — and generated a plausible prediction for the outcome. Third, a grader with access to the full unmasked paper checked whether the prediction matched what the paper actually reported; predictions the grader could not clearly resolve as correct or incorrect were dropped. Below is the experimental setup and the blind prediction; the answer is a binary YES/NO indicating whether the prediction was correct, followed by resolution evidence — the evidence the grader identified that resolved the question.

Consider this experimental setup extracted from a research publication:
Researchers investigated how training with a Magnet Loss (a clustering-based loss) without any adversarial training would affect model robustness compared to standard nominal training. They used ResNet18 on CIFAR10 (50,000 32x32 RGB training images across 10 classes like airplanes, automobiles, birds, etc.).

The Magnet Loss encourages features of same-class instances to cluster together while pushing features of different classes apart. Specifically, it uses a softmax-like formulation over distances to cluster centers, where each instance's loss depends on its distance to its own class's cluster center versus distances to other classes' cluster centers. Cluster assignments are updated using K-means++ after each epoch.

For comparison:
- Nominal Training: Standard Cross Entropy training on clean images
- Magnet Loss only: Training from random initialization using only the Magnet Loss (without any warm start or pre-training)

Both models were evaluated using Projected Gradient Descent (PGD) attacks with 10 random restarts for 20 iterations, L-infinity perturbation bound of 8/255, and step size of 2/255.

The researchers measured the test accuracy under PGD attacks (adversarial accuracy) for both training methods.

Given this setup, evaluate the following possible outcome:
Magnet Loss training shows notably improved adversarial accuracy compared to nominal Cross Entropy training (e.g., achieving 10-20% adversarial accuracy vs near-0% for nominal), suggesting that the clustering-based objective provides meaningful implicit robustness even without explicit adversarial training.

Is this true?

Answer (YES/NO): YES